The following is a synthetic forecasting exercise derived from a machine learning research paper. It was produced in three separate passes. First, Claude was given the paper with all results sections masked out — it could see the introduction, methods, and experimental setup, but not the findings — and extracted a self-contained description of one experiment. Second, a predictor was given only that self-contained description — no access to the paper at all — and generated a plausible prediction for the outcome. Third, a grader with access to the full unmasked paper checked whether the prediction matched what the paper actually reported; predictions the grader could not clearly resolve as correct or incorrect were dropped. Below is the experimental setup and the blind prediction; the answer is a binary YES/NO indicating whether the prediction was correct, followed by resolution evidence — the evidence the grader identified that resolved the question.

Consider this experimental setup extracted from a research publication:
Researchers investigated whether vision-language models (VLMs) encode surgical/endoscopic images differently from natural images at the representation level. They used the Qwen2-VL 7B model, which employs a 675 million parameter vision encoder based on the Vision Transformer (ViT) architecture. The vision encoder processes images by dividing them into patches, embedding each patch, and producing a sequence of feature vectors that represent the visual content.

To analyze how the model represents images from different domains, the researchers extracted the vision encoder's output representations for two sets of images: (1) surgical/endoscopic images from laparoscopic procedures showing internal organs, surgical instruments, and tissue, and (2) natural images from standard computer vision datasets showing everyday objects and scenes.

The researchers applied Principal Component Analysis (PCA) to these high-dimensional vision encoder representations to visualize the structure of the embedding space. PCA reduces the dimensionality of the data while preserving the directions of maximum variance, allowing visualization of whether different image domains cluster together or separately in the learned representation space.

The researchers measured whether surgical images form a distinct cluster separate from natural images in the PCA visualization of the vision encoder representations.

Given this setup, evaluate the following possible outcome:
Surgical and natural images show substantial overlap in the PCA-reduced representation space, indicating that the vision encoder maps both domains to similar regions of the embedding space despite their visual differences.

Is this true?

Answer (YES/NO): NO